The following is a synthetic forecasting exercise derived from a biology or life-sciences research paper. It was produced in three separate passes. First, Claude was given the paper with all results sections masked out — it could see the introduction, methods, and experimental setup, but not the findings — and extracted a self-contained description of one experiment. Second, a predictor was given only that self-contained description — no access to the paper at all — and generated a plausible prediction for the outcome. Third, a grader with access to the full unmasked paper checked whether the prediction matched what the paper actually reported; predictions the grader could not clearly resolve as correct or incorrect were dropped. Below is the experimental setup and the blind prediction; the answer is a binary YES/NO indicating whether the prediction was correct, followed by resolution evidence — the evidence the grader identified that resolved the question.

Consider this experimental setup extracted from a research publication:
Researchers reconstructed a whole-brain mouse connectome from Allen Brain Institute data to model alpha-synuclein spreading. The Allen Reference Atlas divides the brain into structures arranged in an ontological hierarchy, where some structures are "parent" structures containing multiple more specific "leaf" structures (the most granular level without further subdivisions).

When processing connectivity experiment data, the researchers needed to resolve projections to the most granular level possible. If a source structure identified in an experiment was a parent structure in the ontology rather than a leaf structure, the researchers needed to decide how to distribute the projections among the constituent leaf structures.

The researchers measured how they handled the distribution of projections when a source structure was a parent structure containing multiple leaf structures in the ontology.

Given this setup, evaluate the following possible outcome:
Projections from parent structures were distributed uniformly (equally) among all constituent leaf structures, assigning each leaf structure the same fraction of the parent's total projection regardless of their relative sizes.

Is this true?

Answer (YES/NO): YES